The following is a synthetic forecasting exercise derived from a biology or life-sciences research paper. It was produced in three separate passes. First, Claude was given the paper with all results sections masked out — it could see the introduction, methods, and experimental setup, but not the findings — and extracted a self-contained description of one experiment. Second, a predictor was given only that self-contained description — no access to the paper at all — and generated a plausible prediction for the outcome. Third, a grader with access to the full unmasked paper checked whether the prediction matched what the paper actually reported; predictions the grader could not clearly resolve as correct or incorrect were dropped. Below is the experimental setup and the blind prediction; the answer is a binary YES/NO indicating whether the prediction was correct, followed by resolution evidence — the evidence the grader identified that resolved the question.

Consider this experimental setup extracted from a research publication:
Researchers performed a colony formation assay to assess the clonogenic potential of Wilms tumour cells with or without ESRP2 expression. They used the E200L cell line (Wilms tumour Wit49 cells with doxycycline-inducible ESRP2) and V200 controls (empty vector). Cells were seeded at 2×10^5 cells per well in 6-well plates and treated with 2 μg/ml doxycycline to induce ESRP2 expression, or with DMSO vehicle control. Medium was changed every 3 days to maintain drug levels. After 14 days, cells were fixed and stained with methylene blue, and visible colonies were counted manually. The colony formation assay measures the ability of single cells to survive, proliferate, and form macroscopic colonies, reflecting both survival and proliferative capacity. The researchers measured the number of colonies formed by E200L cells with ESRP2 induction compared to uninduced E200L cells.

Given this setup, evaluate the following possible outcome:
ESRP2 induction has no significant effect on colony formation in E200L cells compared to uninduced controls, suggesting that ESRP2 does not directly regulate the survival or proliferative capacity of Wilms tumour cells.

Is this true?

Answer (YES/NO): NO